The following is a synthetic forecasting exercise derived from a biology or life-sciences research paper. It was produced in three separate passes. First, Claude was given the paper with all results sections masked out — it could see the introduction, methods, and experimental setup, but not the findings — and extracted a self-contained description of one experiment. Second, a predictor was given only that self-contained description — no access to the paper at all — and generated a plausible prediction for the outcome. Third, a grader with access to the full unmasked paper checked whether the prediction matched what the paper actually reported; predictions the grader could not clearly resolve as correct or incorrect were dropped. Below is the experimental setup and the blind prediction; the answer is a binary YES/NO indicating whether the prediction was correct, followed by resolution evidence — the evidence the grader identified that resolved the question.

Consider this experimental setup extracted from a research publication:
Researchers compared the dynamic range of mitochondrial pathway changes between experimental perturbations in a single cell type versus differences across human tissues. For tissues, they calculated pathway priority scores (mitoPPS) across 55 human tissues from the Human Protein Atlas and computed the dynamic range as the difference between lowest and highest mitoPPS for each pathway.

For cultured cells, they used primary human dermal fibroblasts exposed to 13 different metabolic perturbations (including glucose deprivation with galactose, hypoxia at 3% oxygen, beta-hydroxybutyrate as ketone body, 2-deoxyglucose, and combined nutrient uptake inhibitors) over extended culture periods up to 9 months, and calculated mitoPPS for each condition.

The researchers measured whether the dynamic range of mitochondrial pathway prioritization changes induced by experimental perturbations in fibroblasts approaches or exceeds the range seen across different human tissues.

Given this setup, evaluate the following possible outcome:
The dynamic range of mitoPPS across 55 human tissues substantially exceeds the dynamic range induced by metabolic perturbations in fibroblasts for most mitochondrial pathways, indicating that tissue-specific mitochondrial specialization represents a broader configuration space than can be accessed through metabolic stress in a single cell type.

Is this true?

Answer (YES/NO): YES